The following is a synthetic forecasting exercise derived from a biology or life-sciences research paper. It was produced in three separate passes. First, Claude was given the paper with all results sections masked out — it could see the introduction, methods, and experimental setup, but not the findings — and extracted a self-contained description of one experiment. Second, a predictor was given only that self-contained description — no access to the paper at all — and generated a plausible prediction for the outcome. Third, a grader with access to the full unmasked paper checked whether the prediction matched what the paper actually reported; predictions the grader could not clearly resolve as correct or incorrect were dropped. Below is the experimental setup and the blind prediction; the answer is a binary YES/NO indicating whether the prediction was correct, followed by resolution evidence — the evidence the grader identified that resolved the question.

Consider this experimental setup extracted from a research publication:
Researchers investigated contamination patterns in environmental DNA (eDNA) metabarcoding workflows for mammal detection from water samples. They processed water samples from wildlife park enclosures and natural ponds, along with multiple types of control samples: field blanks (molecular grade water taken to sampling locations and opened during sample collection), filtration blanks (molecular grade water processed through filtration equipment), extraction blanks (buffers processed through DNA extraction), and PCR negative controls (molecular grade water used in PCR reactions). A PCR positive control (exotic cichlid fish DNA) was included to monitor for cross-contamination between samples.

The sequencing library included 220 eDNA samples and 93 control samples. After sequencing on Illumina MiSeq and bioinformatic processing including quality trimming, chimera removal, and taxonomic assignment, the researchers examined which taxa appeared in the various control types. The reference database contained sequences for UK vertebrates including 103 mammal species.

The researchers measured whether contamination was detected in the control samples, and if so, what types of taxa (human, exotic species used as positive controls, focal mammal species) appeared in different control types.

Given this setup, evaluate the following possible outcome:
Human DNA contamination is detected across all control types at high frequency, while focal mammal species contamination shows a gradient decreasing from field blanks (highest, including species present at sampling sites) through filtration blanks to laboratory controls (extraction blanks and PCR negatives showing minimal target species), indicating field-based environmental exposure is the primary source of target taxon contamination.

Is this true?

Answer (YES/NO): NO